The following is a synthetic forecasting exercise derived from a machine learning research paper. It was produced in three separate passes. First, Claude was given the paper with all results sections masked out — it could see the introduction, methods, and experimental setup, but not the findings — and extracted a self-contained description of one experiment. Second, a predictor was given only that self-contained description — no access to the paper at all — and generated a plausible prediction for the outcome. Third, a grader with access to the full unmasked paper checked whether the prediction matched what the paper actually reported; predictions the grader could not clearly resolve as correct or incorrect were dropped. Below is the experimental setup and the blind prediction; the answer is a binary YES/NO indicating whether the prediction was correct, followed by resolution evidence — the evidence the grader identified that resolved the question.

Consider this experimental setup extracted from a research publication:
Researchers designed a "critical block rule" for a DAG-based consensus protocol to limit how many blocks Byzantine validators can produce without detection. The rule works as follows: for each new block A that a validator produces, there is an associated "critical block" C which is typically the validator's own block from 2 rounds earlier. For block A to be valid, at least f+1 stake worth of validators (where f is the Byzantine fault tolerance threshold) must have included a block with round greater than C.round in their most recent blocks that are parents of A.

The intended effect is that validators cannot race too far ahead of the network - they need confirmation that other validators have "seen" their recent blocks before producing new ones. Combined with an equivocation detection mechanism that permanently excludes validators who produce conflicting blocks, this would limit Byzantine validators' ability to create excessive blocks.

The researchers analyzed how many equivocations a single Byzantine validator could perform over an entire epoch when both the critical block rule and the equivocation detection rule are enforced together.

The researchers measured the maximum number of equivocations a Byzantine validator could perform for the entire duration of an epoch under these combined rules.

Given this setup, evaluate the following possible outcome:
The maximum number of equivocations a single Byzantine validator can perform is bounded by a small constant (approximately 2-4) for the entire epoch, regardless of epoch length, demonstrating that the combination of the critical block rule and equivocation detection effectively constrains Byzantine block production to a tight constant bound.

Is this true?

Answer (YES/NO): NO